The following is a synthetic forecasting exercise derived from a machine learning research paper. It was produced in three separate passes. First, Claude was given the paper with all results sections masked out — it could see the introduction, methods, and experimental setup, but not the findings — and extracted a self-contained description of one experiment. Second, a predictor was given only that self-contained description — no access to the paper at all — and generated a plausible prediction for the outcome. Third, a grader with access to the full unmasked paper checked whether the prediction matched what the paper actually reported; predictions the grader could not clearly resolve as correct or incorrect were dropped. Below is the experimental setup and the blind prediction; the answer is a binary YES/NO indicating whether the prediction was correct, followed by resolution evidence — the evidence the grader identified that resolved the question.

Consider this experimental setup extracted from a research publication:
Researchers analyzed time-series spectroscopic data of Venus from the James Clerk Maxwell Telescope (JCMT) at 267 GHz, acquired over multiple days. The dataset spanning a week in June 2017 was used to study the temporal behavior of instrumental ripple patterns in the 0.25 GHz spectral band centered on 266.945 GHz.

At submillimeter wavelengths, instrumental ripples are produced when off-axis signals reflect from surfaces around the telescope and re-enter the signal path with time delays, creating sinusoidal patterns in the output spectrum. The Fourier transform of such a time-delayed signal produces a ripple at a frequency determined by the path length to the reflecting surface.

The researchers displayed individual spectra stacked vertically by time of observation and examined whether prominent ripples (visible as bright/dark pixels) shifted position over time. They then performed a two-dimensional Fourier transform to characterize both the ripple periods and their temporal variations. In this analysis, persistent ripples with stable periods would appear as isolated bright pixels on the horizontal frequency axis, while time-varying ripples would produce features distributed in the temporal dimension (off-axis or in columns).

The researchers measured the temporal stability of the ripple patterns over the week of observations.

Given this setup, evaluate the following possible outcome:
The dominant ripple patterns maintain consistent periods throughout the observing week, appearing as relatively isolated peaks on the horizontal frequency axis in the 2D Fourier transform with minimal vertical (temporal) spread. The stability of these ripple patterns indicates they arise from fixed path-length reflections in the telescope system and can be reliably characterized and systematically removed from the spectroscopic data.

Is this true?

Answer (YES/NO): NO